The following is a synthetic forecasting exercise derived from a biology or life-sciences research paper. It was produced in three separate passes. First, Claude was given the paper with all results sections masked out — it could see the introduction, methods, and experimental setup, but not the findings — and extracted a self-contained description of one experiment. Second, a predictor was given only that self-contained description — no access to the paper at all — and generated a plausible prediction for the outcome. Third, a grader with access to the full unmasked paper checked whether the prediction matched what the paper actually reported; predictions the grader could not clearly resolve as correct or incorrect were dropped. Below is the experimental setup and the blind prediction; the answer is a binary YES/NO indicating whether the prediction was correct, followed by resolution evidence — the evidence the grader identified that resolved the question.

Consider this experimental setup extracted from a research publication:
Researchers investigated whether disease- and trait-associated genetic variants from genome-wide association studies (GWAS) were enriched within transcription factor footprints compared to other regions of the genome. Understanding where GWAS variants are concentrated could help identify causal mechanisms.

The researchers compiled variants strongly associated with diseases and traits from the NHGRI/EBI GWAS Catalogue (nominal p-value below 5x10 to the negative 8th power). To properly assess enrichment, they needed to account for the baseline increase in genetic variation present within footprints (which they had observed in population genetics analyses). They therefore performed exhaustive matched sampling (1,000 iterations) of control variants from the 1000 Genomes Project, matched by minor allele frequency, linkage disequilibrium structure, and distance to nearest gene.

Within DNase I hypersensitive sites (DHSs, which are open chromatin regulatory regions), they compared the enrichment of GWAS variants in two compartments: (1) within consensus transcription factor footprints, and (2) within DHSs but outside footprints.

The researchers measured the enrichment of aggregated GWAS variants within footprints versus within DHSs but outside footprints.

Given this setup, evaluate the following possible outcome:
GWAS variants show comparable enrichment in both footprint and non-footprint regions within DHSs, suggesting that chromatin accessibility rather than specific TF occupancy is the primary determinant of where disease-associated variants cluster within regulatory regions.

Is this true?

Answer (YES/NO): NO